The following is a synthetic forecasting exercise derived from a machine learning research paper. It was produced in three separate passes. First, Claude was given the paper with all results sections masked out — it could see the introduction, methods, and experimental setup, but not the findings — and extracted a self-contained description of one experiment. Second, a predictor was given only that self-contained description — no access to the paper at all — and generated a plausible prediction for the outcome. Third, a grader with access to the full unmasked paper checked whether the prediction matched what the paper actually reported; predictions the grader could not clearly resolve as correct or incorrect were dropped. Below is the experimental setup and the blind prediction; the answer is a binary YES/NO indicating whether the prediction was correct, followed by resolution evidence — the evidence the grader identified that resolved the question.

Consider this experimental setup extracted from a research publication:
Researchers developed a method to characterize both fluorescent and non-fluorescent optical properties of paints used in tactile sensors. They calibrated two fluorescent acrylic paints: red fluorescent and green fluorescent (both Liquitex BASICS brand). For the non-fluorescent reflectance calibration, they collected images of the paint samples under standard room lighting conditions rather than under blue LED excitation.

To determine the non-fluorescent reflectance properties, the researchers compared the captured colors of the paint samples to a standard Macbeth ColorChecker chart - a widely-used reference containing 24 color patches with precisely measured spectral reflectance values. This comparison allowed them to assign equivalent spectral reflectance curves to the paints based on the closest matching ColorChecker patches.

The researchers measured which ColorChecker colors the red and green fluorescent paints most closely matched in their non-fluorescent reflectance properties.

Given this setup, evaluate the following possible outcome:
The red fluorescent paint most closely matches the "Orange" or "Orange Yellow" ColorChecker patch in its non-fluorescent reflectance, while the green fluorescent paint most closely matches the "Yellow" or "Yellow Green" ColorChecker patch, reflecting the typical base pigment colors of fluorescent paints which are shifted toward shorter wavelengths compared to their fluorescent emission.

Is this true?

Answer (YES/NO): NO